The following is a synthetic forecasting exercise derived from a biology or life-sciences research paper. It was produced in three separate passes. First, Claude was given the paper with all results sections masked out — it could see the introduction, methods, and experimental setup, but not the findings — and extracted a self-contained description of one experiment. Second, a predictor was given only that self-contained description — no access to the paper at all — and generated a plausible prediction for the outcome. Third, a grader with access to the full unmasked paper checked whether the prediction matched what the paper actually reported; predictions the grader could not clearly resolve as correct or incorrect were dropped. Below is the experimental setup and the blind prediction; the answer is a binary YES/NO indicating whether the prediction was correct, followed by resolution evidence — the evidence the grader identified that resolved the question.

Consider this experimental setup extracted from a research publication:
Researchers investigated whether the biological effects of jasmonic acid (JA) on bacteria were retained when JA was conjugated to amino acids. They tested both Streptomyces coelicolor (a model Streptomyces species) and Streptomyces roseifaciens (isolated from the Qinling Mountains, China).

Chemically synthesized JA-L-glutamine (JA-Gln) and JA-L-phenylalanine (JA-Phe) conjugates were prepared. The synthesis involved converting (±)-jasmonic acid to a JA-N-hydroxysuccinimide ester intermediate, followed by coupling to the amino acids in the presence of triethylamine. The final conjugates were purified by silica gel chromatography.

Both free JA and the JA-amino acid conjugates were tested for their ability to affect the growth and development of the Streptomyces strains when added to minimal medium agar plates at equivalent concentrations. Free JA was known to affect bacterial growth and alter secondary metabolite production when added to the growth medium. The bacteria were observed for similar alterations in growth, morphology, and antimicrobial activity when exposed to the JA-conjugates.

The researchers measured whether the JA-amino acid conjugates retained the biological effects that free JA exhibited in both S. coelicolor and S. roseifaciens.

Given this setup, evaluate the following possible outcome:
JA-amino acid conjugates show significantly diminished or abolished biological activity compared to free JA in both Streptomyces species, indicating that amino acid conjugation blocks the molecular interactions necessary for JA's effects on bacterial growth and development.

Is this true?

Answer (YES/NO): NO